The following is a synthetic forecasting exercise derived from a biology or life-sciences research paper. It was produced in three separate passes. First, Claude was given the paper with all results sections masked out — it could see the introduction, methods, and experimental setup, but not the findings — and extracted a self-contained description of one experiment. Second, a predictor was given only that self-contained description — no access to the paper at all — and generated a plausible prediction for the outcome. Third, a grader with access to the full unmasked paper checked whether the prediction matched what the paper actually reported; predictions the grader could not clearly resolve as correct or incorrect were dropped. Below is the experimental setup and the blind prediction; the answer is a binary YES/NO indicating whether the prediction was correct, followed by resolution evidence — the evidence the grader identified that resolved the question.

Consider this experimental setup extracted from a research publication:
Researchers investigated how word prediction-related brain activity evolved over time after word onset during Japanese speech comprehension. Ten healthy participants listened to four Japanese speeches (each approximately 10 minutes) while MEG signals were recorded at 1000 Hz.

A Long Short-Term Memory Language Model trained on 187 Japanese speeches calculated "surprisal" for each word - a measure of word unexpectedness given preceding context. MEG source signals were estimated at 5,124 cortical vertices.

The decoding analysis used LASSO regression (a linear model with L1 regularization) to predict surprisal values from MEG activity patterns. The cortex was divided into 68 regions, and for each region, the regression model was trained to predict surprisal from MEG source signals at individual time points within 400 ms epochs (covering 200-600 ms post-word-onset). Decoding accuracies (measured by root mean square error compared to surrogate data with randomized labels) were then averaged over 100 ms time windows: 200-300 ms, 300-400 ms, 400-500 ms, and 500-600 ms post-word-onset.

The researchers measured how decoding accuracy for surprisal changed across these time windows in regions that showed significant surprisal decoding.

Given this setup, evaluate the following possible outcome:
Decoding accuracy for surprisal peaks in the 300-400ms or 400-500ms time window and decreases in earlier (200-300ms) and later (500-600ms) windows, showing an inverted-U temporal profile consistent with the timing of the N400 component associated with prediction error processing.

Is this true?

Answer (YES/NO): YES